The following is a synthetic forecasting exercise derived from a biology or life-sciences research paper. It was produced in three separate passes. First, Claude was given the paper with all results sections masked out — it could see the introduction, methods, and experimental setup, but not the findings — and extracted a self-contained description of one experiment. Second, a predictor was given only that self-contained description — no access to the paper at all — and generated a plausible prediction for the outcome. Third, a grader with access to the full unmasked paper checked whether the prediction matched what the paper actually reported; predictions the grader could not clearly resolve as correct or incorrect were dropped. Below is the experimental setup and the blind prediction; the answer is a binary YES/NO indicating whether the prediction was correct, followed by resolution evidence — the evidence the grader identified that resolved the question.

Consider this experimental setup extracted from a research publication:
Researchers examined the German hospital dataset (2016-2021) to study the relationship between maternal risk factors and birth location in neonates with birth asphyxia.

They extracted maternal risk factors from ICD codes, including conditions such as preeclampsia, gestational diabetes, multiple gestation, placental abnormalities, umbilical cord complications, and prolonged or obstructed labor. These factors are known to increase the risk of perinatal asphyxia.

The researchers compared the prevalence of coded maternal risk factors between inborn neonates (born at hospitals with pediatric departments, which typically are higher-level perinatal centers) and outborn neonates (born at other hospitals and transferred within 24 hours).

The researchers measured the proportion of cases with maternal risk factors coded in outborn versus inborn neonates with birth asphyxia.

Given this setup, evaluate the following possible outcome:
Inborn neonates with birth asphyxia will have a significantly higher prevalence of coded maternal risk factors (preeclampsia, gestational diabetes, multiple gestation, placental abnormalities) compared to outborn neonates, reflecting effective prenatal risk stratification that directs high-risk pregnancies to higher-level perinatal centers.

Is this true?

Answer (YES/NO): NO